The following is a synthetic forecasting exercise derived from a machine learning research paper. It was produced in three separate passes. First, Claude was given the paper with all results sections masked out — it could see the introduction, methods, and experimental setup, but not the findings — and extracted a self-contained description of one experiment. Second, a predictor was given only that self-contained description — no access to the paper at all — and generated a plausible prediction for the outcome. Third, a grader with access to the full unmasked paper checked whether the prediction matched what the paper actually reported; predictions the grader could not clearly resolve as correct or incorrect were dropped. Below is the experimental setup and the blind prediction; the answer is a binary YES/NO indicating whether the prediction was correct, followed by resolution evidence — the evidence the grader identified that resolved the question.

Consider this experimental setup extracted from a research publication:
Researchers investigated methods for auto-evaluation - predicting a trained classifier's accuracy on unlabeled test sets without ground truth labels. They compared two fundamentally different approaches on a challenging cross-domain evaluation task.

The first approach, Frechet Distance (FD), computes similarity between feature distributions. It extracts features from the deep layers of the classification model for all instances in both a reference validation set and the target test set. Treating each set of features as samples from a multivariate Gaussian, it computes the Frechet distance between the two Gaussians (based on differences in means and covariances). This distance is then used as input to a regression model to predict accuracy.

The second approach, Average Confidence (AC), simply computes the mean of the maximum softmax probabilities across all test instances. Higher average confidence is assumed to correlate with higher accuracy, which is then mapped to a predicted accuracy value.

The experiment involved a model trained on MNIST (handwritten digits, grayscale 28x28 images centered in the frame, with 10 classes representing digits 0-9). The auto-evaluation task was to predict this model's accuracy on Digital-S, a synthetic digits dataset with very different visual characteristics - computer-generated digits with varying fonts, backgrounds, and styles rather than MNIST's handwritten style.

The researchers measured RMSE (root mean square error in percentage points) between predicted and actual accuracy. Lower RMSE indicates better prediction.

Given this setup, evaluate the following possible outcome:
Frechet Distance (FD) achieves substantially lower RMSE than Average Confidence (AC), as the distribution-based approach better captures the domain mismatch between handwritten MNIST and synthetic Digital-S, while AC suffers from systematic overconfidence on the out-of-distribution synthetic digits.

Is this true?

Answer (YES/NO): NO